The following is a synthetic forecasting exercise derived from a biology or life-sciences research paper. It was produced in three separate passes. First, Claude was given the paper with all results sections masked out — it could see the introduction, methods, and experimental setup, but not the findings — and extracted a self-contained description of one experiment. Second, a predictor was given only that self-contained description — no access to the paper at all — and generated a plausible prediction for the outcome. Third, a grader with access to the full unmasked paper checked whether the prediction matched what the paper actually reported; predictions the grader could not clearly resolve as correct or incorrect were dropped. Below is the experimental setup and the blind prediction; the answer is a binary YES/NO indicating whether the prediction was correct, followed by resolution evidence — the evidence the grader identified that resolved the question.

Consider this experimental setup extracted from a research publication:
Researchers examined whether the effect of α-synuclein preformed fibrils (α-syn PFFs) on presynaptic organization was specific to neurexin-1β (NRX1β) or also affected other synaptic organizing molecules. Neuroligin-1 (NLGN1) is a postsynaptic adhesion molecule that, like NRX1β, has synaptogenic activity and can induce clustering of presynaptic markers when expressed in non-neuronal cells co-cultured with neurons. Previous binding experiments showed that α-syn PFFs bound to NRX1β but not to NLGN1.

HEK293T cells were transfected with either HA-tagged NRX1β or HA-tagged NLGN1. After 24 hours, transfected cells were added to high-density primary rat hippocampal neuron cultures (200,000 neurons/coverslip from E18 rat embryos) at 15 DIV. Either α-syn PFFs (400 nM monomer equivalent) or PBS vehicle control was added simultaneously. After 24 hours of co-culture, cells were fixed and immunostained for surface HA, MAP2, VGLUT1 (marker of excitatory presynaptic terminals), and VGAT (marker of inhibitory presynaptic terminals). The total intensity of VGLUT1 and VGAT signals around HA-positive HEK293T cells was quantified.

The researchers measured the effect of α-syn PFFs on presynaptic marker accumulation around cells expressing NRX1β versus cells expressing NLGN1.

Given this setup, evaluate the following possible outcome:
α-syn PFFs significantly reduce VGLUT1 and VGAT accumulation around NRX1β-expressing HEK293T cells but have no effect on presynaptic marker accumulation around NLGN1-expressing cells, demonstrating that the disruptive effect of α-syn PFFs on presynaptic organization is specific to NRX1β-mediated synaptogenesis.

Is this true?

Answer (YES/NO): NO